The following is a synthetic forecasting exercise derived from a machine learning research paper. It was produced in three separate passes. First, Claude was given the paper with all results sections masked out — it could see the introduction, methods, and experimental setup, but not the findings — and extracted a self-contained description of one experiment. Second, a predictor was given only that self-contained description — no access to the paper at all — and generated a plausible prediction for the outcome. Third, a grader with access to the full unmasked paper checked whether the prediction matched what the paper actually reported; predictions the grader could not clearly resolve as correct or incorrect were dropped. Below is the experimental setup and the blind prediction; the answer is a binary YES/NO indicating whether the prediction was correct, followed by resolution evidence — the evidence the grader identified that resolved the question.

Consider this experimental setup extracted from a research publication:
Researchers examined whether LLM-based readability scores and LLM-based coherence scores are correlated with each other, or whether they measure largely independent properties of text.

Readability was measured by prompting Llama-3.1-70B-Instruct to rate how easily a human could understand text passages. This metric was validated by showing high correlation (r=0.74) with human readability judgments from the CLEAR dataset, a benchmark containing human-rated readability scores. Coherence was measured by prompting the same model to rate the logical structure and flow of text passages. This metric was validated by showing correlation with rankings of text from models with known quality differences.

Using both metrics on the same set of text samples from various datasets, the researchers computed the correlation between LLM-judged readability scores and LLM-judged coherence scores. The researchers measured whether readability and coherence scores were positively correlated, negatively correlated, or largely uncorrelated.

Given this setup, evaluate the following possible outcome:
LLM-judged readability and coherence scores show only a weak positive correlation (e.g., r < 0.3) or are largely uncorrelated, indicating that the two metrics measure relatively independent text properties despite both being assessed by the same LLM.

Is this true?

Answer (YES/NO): YES